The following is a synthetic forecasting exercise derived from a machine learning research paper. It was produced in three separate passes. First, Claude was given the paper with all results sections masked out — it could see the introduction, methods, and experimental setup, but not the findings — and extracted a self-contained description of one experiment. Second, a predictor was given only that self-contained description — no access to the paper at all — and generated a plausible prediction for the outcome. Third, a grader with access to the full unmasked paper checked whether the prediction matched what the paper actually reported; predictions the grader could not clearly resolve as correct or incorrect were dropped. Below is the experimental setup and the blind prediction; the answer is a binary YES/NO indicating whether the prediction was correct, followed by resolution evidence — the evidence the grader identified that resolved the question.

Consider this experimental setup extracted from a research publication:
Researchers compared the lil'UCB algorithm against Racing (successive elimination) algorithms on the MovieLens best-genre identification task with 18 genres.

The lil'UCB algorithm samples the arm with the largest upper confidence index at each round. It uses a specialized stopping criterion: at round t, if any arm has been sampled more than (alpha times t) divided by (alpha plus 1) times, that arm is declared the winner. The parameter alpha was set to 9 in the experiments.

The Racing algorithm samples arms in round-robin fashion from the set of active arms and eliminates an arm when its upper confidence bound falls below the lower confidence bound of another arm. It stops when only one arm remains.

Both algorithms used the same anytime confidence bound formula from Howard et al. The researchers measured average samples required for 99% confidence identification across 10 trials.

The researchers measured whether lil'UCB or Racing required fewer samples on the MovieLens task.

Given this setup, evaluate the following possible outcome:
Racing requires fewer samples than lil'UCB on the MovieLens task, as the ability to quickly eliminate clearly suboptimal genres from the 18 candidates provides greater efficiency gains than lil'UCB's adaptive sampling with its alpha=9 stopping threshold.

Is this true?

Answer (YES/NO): YES